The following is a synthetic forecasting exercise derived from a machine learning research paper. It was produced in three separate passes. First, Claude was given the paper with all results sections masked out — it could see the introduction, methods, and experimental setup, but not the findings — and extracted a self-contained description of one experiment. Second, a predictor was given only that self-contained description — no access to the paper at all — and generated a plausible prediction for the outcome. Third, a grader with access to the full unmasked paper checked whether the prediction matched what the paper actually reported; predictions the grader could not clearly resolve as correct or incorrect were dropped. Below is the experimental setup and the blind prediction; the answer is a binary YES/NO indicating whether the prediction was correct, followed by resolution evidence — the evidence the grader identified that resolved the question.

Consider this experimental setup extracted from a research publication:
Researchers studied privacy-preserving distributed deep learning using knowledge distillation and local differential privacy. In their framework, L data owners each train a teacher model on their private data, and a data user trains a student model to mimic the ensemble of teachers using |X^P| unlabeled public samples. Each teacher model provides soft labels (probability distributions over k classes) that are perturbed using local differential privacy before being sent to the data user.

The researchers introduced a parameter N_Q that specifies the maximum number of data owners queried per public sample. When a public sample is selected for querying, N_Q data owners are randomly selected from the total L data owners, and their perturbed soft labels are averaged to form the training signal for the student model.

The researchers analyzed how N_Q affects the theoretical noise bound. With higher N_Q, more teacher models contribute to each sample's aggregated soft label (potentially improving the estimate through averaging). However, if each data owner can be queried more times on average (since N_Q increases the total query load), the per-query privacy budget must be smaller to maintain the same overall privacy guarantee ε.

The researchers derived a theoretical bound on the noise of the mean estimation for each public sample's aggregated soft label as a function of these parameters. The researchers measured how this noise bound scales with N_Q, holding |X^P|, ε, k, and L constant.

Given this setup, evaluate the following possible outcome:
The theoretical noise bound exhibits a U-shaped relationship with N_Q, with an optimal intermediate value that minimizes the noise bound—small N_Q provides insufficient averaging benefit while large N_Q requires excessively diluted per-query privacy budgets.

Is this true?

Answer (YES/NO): NO